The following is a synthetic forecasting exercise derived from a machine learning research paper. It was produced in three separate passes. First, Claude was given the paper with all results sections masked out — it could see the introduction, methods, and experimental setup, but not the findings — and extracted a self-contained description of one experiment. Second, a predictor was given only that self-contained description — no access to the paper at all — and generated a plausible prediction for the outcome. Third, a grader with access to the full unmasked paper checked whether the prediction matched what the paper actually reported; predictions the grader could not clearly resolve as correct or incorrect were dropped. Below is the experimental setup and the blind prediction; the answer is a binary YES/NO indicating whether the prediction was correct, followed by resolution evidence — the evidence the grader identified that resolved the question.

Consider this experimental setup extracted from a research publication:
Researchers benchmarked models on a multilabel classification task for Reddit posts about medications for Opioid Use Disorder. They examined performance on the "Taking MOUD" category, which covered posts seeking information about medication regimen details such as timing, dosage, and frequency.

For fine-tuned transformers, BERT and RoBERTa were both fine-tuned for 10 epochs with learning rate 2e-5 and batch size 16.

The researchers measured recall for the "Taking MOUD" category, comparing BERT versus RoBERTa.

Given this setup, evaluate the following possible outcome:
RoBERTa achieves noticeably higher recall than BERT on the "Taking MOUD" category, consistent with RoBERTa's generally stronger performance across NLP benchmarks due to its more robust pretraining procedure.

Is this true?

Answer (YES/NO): YES